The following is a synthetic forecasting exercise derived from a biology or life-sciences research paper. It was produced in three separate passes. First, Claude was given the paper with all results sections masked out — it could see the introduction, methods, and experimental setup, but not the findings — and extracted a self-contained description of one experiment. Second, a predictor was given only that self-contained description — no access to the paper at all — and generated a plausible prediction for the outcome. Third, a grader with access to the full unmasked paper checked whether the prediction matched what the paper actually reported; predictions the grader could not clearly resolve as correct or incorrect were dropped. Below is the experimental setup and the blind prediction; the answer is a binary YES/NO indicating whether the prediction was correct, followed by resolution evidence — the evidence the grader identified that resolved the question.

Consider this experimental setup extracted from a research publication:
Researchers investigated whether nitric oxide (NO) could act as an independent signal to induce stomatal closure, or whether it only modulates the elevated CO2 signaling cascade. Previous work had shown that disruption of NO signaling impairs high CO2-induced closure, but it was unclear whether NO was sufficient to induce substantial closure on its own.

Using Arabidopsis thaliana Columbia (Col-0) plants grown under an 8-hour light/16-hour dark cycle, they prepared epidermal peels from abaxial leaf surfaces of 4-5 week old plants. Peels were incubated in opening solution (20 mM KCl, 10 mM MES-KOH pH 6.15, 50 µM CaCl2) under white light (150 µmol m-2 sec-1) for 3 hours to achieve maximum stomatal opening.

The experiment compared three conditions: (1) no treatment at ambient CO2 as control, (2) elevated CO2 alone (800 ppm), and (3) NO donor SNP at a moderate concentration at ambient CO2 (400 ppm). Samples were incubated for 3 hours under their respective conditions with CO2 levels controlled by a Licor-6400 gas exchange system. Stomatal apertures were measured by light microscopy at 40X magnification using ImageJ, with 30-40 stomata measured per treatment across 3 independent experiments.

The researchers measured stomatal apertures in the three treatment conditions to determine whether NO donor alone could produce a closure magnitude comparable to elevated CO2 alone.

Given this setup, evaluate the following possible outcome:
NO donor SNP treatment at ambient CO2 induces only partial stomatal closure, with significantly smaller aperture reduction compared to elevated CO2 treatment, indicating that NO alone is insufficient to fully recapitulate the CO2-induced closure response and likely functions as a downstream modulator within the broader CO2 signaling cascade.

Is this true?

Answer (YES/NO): NO